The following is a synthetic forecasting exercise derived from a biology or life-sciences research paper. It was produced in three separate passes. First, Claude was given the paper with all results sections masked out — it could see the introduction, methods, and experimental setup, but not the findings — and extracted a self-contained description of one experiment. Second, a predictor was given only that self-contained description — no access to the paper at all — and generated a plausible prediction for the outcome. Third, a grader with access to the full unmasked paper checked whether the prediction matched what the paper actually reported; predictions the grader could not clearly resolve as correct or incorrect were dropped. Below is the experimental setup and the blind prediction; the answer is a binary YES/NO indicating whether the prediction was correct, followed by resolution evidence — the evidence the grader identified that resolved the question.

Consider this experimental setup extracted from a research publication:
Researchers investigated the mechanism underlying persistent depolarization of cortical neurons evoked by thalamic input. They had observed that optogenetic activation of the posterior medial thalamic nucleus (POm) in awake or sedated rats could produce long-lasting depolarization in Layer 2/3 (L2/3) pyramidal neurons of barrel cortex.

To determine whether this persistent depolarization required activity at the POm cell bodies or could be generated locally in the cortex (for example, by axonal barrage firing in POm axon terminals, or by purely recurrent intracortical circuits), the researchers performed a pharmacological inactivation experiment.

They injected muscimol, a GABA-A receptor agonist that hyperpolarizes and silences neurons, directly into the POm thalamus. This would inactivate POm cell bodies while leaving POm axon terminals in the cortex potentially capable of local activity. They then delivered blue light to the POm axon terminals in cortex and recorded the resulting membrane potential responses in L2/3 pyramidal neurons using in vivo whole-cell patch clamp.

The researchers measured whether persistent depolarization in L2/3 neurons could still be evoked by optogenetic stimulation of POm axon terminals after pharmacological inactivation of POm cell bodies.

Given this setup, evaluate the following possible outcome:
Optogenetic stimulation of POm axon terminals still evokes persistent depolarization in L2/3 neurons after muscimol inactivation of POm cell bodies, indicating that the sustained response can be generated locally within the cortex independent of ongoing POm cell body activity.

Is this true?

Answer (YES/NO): NO